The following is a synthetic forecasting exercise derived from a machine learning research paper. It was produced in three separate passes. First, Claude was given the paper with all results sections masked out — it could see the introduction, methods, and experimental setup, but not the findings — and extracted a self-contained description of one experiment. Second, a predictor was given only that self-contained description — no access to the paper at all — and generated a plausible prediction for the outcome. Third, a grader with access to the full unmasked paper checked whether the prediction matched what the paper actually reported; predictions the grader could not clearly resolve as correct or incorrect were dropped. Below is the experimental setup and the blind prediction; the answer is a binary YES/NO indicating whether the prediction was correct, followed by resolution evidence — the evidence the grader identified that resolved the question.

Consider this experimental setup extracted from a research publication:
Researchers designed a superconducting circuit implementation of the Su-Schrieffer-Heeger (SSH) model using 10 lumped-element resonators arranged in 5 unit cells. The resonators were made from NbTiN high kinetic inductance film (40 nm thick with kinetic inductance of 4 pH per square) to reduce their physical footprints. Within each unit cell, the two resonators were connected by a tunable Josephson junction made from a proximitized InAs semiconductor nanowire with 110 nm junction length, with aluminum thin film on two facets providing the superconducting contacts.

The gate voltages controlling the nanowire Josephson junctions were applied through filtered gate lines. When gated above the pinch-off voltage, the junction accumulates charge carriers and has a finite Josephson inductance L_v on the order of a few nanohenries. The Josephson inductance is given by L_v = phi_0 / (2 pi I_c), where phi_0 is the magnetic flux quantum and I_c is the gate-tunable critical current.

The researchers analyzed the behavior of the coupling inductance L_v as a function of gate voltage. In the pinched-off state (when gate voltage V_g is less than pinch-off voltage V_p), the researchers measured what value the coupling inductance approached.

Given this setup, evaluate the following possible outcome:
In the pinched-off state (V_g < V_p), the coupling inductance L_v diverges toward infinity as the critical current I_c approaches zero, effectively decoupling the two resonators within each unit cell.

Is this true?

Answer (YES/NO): YES